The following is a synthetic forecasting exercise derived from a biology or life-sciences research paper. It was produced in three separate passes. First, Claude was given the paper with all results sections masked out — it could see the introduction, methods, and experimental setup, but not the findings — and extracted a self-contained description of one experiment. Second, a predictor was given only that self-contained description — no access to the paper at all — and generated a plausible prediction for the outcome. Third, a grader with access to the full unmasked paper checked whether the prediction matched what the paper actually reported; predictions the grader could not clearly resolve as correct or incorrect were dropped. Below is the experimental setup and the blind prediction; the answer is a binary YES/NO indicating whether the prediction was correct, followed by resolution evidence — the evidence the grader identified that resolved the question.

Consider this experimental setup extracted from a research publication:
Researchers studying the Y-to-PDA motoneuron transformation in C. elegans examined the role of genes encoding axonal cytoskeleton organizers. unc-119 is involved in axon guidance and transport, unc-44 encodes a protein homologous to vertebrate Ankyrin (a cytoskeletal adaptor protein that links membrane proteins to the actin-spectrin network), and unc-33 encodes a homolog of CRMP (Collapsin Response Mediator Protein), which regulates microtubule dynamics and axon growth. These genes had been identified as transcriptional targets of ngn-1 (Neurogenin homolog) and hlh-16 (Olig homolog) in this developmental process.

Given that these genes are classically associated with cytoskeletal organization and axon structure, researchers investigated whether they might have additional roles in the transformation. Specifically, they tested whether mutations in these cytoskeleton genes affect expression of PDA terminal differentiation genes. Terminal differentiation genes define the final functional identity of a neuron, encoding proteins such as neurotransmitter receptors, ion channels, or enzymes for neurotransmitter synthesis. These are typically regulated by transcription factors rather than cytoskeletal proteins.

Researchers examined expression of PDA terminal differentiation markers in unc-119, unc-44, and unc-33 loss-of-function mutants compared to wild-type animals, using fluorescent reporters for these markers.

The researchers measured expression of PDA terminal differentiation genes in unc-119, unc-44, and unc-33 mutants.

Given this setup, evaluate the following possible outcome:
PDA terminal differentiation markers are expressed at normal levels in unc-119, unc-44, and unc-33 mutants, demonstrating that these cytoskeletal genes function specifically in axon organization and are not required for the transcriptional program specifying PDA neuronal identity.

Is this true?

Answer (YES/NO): NO